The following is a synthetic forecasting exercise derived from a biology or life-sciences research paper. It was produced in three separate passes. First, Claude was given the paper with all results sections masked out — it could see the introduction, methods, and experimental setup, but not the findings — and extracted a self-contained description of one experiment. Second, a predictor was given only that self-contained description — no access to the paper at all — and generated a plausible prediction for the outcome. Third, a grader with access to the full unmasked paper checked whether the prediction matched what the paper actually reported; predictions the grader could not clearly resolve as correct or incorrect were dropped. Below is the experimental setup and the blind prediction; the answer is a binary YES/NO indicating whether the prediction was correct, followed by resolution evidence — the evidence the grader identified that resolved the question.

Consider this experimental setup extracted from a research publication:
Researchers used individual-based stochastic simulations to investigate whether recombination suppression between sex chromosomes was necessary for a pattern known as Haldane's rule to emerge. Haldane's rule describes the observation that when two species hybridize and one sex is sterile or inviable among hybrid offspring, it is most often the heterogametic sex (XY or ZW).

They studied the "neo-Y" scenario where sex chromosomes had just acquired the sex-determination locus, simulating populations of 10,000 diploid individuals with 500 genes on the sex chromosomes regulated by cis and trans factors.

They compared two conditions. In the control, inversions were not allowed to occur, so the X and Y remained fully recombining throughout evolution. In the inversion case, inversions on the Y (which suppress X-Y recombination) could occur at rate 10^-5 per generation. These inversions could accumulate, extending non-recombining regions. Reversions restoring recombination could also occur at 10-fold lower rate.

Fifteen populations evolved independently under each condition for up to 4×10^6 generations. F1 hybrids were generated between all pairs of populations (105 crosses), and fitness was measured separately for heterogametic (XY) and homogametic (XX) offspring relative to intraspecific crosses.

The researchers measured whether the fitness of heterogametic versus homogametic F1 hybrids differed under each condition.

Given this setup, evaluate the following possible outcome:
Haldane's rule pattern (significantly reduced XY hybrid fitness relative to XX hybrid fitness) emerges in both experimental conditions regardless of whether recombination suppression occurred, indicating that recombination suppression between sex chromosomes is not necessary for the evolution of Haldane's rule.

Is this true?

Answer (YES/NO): NO